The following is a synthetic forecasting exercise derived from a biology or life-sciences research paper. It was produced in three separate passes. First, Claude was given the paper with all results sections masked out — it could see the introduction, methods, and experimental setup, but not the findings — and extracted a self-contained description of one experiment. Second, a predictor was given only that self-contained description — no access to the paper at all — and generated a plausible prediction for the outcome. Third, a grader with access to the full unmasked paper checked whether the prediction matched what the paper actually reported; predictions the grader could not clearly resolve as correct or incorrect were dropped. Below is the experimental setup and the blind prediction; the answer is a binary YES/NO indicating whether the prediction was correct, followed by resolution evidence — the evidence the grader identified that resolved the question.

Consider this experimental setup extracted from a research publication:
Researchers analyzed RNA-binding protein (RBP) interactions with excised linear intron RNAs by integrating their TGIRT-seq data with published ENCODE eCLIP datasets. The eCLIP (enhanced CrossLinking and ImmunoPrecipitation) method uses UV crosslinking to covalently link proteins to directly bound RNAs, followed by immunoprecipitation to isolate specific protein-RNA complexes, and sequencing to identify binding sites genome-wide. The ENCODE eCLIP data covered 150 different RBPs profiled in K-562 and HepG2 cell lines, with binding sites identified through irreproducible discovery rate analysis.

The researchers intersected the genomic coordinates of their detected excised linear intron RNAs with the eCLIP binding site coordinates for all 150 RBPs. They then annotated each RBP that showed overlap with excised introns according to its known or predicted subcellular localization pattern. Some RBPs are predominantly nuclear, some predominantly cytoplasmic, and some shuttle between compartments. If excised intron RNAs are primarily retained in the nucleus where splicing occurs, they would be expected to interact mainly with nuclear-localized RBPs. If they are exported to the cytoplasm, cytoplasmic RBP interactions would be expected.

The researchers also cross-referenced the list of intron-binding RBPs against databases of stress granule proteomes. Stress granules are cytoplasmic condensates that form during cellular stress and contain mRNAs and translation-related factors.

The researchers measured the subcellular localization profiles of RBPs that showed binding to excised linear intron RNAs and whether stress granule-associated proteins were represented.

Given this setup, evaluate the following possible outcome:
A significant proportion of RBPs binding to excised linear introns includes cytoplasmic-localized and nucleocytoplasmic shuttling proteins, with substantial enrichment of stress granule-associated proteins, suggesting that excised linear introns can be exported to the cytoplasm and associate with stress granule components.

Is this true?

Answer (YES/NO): YES